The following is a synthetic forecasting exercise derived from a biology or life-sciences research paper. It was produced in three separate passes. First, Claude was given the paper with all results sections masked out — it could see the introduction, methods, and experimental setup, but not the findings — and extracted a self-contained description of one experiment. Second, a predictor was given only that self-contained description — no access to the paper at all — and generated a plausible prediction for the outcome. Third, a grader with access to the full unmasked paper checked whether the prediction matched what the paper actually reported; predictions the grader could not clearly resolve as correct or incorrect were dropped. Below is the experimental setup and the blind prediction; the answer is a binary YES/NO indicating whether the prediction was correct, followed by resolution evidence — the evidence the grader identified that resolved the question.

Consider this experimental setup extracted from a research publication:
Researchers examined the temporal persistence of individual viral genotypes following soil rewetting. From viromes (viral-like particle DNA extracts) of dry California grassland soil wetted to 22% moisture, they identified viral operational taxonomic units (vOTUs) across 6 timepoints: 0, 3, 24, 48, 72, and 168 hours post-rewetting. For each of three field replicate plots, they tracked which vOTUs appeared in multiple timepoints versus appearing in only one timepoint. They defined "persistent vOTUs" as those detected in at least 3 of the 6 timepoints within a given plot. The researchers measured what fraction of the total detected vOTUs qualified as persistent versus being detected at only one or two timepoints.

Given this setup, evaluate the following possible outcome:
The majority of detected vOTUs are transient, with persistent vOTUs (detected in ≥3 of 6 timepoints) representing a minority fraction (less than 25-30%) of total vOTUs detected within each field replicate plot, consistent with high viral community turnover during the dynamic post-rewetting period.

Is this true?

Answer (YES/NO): YES